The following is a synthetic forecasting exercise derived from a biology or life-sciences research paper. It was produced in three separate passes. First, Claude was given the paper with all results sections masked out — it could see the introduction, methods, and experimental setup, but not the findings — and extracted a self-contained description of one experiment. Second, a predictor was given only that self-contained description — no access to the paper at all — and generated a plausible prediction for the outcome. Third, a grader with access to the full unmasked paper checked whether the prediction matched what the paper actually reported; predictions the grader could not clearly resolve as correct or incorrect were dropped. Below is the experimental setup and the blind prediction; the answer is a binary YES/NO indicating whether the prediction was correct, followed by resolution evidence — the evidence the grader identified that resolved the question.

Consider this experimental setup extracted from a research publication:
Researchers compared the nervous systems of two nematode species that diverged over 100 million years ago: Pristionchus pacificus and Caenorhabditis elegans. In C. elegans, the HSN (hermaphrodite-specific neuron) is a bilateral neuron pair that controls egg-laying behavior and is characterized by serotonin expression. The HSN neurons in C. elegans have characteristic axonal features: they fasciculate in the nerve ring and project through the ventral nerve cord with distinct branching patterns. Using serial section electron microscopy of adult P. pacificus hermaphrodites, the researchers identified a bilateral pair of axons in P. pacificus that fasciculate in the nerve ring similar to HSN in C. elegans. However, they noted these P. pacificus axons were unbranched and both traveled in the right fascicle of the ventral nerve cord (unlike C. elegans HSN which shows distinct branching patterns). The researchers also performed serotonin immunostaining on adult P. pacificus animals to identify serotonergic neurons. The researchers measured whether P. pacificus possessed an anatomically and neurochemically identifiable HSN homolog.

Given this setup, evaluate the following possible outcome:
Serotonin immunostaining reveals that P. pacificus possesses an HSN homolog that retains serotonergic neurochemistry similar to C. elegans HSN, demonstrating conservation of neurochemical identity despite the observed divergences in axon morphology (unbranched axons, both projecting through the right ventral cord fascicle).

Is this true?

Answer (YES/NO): NO